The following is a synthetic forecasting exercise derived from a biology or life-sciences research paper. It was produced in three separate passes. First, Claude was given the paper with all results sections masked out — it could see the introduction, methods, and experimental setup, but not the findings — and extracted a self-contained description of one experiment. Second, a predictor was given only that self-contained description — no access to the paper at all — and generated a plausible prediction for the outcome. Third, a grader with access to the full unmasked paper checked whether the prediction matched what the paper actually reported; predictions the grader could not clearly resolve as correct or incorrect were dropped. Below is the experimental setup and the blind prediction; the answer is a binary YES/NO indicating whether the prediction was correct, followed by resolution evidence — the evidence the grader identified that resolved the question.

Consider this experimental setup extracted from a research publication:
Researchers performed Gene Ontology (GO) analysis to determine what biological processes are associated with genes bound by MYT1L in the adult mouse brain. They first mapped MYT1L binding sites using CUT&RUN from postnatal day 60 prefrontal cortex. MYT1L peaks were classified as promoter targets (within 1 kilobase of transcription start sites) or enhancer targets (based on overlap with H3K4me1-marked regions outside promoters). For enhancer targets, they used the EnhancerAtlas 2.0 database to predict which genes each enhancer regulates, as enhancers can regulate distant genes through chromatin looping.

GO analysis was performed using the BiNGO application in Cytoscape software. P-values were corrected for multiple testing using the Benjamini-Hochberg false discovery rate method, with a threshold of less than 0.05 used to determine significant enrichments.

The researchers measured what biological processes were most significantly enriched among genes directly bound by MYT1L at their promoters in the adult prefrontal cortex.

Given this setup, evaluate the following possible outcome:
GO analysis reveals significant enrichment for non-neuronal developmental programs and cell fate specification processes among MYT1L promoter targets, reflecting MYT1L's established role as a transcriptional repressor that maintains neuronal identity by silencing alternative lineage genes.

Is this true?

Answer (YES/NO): NO